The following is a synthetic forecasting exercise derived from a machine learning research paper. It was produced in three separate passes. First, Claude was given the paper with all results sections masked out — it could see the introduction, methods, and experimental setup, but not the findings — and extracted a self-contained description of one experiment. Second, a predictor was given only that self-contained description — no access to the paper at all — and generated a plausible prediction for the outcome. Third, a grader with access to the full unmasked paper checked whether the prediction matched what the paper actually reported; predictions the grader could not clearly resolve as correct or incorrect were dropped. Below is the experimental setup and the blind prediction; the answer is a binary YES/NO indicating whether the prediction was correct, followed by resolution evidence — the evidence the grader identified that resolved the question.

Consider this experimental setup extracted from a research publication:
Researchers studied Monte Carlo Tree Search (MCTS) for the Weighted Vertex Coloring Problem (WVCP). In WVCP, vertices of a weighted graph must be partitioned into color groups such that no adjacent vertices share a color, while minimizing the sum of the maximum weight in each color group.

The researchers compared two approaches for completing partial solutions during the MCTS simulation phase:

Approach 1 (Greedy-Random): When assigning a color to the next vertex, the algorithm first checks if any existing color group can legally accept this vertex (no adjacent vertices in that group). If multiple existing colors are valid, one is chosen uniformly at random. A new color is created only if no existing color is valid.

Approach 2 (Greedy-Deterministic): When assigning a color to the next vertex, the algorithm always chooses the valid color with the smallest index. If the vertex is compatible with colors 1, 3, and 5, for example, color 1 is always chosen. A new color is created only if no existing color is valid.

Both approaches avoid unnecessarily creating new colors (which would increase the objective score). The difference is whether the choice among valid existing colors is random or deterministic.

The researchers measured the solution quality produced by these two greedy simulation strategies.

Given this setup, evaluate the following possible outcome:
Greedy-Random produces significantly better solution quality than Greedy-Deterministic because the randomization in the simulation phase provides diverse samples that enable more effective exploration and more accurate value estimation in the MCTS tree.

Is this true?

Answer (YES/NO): NO